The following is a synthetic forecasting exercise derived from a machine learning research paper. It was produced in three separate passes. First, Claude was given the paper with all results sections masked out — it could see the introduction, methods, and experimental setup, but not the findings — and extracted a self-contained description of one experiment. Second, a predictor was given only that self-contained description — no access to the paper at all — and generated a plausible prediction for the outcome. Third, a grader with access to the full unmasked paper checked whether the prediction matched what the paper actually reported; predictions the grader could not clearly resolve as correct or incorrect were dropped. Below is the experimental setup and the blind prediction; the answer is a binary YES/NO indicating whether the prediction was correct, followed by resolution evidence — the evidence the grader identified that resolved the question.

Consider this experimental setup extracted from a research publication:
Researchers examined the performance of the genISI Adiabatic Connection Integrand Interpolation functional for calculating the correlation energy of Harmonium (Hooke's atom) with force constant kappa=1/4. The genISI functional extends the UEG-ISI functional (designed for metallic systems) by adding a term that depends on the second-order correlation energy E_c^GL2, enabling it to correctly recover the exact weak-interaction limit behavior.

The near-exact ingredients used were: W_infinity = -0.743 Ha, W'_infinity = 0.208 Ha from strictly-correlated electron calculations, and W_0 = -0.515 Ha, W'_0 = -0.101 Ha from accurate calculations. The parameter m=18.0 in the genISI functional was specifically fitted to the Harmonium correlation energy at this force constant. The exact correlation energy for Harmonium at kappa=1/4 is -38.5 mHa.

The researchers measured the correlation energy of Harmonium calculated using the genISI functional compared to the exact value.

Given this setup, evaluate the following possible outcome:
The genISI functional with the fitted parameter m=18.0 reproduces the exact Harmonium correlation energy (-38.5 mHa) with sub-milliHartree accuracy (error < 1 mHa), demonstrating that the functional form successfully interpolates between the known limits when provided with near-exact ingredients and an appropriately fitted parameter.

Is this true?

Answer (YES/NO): NO